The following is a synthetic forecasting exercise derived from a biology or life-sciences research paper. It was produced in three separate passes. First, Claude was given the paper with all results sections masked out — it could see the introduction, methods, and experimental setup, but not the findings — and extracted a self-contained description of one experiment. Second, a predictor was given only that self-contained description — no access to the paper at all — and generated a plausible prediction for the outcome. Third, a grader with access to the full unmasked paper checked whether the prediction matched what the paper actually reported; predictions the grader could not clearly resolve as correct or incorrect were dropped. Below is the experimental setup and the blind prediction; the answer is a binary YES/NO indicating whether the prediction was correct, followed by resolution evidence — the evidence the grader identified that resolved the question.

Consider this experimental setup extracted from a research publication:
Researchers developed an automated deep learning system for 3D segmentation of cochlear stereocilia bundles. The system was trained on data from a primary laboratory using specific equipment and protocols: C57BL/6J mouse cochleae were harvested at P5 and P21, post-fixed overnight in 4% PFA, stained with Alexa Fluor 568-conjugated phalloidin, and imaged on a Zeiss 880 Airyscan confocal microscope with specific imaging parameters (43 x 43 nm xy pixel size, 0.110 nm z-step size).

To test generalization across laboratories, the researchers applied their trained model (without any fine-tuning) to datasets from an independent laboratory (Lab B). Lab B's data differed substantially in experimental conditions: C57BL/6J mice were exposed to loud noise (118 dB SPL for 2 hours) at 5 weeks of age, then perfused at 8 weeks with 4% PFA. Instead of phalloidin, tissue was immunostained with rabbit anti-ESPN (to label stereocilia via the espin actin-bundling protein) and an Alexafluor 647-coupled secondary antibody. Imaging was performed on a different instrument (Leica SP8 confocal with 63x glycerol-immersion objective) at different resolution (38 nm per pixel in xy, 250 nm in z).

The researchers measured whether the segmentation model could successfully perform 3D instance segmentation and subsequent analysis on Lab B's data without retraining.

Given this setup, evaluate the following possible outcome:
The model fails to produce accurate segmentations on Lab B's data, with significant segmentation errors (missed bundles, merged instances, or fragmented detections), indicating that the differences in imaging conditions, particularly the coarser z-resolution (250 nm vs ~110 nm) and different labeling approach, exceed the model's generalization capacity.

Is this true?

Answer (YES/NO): NO